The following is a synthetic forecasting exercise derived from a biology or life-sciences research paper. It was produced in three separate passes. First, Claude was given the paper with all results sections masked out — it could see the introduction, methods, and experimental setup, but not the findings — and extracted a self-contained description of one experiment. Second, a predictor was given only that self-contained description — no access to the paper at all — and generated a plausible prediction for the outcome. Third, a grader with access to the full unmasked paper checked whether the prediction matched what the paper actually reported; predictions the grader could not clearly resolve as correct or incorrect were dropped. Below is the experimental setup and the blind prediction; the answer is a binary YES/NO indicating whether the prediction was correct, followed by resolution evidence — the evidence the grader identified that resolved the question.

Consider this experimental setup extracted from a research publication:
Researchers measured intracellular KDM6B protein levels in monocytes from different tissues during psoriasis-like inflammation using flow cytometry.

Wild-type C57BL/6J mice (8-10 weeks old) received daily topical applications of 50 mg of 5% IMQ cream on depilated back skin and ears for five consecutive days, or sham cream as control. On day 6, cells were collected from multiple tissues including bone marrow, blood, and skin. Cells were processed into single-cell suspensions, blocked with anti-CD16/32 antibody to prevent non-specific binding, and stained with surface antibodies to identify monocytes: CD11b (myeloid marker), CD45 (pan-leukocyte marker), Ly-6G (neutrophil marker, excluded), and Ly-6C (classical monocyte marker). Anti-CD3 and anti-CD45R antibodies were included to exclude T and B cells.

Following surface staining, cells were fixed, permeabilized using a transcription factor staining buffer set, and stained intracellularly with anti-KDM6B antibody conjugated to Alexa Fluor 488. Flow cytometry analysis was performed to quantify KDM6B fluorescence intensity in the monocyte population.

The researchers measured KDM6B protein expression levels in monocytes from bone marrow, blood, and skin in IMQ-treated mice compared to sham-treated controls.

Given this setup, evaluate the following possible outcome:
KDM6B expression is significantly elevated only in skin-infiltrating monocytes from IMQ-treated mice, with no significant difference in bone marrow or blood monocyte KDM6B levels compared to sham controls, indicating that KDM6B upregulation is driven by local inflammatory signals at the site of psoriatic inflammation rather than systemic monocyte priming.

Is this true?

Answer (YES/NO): NO